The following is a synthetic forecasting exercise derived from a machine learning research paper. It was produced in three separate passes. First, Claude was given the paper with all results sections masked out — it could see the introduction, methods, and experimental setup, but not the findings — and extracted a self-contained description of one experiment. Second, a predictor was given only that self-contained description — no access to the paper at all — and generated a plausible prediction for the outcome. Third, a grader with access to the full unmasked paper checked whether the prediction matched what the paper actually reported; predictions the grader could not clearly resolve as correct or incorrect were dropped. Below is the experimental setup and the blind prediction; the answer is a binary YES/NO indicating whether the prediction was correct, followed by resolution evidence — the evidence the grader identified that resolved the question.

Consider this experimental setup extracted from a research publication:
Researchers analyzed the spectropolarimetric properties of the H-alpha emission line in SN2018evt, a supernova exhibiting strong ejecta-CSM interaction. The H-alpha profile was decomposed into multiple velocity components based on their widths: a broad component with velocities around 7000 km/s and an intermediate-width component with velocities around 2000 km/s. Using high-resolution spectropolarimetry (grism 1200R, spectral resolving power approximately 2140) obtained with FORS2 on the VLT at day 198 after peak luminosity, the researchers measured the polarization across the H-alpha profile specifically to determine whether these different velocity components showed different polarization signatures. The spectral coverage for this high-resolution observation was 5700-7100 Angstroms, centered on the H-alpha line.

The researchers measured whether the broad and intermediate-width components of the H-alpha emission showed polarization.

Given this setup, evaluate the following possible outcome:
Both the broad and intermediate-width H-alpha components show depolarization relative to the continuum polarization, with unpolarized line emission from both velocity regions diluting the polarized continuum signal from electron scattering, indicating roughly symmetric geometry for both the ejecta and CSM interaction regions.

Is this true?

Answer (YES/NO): NO